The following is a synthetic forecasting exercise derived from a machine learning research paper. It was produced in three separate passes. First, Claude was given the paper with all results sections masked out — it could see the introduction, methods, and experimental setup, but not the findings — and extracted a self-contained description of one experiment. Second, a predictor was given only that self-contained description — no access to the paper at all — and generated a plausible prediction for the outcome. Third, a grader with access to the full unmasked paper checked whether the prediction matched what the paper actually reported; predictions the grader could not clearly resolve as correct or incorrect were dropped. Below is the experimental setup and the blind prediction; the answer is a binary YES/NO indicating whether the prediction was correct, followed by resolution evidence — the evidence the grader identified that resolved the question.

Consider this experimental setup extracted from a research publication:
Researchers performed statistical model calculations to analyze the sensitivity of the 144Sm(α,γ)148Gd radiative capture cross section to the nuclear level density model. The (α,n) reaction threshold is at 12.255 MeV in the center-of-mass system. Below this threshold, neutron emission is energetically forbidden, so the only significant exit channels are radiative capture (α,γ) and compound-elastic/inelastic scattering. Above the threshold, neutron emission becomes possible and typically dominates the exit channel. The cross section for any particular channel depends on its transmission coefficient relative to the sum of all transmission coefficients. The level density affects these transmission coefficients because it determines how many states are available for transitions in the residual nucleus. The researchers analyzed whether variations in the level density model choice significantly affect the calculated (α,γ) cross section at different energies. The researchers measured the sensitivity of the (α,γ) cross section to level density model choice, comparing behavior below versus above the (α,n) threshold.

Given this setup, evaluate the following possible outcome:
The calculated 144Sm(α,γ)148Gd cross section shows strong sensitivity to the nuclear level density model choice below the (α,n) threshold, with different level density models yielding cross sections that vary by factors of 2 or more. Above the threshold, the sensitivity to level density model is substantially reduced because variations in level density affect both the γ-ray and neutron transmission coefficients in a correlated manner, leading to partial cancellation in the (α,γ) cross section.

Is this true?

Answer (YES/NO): NO